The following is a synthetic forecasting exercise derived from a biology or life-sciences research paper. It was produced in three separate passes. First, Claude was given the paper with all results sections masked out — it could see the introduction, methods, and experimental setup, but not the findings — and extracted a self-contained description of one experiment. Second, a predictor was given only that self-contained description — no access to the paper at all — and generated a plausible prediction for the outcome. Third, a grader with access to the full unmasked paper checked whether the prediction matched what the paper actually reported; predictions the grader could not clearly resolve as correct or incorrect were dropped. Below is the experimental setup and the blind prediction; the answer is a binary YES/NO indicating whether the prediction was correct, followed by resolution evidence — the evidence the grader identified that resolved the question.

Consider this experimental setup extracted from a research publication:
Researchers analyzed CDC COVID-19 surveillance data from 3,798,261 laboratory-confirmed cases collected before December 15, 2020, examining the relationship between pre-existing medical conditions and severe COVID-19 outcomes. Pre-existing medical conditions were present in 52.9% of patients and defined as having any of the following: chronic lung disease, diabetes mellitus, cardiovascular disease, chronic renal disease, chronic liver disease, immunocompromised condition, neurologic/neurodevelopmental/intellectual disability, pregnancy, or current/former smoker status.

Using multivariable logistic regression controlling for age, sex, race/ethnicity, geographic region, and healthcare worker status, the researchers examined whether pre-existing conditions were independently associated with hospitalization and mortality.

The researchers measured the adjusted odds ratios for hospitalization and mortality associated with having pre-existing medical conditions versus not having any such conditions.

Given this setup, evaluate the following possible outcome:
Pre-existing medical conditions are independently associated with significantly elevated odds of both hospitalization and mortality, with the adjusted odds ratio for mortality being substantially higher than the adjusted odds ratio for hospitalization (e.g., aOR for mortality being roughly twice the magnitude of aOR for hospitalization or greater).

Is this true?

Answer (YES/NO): NO